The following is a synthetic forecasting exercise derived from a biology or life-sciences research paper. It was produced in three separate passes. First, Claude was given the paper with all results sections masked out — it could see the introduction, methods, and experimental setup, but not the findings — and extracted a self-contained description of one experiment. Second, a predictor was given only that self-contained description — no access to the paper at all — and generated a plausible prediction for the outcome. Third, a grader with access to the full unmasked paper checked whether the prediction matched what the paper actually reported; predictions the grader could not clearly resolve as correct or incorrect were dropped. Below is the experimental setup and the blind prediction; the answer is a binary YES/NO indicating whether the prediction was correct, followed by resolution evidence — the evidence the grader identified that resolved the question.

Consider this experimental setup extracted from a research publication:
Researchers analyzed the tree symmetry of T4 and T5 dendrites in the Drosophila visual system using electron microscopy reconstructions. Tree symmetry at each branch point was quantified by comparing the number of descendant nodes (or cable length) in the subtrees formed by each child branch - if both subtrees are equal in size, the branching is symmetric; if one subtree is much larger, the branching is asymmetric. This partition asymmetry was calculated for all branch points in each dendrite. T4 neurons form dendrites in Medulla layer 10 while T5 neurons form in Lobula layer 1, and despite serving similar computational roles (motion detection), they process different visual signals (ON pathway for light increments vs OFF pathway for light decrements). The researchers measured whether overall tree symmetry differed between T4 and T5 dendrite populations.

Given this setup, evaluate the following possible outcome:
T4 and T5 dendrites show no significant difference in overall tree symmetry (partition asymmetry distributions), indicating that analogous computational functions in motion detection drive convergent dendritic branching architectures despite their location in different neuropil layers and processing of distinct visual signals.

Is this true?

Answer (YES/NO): YES